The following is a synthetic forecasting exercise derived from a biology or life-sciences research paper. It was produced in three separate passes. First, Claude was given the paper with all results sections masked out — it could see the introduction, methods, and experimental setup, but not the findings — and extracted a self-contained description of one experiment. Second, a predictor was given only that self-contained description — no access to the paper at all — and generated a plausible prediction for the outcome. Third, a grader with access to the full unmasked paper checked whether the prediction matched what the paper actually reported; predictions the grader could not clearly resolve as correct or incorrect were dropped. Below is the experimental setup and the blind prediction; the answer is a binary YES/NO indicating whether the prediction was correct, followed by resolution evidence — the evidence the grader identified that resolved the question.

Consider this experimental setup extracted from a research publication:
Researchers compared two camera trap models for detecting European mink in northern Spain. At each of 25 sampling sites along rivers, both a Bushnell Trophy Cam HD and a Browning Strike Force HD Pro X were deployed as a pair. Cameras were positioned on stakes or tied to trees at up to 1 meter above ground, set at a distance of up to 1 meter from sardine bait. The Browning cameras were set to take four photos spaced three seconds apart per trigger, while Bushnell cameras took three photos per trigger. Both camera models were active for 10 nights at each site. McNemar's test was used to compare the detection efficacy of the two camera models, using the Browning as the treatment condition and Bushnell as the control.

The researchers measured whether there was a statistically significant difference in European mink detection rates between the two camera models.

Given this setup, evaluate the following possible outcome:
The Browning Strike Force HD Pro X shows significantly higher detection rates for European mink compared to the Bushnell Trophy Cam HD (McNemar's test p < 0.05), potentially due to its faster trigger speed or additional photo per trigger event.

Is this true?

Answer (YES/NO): NO